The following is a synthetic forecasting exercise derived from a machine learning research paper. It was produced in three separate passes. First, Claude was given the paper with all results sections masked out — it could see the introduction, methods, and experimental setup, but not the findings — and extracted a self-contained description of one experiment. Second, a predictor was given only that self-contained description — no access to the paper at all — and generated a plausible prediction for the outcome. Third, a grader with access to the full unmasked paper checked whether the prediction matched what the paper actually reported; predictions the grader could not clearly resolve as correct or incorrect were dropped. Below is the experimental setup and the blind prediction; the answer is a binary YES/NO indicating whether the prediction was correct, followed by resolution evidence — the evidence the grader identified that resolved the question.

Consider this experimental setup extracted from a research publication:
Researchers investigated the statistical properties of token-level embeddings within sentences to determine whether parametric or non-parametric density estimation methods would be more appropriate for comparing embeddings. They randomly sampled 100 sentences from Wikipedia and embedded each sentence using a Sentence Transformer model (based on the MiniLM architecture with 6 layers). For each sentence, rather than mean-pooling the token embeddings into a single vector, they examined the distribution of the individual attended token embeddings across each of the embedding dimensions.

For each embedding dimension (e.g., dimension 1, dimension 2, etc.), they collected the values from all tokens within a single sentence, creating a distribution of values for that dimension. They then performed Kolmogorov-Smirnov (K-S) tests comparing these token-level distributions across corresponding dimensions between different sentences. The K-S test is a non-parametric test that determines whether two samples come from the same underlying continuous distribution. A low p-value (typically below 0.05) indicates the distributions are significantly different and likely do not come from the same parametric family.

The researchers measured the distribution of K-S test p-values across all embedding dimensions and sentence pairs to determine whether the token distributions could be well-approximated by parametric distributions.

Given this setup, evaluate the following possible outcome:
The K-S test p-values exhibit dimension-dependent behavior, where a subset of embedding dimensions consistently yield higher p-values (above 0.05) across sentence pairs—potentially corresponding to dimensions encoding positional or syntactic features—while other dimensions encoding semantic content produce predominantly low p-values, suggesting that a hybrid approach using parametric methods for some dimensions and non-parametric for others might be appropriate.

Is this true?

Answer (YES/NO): NO